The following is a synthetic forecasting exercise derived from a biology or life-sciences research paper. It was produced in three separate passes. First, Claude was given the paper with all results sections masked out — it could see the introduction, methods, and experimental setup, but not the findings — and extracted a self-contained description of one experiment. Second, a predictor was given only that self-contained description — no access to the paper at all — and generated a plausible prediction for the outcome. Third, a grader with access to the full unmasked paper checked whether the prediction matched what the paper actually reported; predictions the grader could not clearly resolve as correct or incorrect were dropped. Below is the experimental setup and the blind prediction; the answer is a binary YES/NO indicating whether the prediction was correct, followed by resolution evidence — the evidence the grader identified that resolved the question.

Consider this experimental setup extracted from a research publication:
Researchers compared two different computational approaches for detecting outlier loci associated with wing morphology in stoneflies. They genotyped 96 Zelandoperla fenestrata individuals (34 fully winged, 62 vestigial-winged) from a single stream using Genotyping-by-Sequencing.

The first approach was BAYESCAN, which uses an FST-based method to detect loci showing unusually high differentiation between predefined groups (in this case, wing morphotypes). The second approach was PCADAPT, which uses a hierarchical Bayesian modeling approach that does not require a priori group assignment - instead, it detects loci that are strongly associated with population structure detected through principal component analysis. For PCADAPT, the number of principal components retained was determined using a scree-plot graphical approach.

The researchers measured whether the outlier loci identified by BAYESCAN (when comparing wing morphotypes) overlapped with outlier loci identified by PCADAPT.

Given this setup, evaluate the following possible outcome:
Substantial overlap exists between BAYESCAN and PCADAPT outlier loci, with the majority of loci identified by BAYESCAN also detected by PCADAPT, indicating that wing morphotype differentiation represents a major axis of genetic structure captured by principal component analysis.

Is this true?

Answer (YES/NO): NO